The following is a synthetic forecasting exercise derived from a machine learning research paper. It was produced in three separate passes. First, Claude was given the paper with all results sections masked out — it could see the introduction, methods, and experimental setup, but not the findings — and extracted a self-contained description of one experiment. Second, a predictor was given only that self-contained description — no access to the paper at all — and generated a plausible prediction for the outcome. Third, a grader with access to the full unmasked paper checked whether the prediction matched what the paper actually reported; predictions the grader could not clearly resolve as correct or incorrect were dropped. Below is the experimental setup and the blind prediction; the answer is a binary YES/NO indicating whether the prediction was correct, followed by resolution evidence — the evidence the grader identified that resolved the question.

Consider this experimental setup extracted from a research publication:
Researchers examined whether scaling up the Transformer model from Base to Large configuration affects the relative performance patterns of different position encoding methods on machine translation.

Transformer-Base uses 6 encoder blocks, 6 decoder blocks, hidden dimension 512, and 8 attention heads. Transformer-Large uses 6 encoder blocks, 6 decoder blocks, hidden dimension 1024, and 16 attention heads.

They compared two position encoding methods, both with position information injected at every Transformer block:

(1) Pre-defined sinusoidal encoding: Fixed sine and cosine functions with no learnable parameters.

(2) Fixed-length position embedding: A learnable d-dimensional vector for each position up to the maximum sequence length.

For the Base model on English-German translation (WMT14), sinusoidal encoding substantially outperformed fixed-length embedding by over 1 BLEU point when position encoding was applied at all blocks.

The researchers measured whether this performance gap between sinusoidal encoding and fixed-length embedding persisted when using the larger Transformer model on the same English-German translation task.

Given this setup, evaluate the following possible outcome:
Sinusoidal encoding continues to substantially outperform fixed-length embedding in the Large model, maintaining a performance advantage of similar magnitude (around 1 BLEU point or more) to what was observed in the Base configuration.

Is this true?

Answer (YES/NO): NO